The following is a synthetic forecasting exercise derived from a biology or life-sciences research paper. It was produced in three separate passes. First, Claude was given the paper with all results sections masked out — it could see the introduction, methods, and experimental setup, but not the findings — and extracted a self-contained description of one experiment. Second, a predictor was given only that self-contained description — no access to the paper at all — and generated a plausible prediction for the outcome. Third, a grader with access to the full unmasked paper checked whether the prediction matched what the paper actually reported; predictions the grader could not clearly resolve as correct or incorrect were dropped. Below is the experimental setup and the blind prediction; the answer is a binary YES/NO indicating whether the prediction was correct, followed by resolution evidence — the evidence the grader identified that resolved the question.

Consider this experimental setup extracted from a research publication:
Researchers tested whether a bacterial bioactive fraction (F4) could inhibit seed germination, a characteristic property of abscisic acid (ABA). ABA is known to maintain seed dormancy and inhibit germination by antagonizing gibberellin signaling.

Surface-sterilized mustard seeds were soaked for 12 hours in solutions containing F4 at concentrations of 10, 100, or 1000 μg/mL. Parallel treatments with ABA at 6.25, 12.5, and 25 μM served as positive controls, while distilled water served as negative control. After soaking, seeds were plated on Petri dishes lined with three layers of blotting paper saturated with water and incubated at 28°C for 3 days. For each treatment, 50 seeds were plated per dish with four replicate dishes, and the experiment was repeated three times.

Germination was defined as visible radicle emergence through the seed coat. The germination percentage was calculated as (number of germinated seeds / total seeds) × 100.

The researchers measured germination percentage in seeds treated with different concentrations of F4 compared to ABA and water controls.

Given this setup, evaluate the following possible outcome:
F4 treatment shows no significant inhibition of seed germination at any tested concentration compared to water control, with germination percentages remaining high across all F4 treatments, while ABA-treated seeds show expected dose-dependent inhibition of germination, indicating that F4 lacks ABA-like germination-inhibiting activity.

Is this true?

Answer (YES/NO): NO